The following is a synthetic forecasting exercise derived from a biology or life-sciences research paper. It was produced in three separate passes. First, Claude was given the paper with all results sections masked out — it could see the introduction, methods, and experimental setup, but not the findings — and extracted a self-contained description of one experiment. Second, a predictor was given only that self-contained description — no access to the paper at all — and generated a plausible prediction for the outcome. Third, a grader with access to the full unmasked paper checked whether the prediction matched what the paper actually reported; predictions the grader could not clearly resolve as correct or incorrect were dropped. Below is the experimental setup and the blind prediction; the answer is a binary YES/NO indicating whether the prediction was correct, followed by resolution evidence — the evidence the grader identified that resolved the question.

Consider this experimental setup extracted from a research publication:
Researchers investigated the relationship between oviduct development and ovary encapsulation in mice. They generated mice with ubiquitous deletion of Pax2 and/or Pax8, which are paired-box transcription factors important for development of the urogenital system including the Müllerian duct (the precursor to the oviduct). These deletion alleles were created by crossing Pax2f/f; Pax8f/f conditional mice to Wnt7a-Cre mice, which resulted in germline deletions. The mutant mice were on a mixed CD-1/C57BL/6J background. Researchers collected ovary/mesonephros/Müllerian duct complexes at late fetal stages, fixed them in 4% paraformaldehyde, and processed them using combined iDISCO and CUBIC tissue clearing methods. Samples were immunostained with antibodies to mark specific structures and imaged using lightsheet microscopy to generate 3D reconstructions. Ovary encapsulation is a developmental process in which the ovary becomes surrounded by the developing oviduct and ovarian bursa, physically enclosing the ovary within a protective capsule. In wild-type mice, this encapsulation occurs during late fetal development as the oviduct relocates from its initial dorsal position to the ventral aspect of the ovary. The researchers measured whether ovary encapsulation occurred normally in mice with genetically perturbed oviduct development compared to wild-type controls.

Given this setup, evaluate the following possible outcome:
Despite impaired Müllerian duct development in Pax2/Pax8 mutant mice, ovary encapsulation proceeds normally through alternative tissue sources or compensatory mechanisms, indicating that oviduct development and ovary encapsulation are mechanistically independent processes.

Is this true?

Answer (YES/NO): NO